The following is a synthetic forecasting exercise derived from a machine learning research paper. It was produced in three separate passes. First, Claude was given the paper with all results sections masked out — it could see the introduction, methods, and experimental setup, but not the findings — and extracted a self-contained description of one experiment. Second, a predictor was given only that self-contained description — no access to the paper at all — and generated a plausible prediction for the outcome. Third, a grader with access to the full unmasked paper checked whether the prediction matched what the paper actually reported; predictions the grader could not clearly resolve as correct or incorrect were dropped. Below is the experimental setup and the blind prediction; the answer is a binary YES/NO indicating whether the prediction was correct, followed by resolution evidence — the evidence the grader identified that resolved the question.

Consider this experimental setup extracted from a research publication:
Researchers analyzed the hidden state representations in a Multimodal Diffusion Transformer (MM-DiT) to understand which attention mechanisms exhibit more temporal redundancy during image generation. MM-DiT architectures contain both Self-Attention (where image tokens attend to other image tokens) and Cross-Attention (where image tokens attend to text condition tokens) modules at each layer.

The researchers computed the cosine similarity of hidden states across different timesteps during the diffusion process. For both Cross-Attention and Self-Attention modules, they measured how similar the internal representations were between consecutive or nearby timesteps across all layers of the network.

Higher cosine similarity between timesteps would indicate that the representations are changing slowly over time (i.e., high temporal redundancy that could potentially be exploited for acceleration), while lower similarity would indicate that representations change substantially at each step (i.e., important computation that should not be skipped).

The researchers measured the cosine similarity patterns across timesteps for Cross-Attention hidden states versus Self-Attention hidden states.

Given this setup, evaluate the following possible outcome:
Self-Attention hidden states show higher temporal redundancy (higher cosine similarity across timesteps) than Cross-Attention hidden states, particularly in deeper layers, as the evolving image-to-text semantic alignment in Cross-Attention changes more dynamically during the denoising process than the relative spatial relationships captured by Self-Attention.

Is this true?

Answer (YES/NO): NO